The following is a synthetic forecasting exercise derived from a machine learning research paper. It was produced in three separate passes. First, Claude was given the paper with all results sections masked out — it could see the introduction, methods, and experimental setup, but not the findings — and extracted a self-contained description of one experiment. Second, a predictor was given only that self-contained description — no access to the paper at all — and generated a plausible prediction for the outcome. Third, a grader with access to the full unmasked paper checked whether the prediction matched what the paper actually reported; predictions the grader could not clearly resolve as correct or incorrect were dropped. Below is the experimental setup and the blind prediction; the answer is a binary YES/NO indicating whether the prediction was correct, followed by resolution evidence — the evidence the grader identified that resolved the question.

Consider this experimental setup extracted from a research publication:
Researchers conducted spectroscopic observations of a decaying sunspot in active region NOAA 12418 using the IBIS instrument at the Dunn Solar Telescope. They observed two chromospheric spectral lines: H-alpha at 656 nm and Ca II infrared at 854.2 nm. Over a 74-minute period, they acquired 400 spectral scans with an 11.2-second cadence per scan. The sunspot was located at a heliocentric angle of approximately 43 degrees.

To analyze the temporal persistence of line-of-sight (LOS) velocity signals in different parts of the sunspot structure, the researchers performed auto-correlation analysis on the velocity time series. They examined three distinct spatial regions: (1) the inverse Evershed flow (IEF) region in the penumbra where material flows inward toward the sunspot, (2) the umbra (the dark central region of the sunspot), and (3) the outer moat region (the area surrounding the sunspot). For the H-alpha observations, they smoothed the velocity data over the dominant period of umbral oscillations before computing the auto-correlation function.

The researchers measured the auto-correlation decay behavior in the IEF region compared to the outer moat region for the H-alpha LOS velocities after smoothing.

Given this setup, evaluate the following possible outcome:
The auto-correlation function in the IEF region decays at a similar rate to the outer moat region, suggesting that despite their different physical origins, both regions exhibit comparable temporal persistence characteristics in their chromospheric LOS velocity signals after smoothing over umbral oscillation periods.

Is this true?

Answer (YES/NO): NO